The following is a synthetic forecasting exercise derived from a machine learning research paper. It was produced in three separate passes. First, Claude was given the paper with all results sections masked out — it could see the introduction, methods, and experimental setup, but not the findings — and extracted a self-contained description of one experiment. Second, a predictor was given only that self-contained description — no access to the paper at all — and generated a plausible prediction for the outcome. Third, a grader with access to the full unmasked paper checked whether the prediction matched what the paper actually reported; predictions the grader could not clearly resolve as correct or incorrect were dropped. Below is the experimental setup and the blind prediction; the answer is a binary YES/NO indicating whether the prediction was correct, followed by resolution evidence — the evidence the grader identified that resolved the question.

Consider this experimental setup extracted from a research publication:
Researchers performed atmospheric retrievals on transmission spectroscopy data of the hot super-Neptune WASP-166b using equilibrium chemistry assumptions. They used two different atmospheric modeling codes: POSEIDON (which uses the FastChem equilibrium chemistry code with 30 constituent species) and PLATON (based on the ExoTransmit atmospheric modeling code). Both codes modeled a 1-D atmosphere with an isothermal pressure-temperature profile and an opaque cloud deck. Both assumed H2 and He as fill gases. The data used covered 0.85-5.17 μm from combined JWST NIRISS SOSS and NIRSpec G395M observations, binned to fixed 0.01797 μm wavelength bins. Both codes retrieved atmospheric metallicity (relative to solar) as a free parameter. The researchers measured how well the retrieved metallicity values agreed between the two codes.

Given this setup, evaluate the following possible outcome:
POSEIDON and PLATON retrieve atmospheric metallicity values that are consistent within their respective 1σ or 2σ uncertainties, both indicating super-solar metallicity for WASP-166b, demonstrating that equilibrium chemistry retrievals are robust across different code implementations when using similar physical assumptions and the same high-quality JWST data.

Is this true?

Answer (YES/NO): NO